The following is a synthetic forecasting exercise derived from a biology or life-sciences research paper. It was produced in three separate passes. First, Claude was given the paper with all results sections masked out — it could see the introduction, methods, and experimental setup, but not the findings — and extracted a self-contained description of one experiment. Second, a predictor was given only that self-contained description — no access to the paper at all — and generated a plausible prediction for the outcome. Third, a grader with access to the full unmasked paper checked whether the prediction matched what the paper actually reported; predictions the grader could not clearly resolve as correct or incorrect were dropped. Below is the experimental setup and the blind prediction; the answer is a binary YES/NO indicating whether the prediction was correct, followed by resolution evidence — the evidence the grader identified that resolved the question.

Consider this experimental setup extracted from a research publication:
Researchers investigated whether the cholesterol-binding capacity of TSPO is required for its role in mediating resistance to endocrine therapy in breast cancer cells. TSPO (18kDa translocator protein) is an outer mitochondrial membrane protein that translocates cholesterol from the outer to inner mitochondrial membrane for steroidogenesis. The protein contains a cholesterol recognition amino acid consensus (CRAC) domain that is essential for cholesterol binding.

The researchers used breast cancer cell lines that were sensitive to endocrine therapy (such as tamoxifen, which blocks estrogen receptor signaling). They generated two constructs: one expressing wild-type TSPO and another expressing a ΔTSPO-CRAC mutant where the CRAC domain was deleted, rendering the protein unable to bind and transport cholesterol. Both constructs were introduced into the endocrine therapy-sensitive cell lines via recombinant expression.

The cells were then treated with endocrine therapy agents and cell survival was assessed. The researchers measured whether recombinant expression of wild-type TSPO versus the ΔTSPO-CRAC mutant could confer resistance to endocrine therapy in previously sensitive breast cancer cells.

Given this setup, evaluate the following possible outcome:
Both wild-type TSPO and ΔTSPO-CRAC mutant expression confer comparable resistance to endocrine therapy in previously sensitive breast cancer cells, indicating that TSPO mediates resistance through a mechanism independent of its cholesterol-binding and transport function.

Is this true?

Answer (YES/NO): NO